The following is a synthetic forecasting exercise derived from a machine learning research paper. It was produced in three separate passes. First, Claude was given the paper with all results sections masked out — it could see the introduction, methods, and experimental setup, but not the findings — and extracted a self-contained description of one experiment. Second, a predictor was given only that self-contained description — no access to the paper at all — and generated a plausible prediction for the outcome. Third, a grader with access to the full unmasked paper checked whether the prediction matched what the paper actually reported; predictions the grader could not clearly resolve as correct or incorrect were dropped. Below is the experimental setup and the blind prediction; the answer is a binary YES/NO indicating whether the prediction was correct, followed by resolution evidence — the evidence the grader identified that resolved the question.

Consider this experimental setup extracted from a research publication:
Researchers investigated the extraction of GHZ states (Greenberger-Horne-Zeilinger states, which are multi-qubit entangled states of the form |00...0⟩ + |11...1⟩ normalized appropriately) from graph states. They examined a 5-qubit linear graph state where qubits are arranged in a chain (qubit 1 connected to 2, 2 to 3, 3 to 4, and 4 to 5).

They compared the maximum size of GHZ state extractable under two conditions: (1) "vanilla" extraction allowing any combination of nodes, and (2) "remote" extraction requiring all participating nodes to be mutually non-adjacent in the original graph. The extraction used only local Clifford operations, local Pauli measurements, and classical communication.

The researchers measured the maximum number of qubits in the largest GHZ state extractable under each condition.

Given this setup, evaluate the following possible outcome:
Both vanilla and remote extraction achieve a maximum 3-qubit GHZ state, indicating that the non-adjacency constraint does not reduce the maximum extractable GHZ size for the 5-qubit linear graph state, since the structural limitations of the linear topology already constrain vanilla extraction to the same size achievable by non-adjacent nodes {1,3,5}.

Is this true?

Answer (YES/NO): NO